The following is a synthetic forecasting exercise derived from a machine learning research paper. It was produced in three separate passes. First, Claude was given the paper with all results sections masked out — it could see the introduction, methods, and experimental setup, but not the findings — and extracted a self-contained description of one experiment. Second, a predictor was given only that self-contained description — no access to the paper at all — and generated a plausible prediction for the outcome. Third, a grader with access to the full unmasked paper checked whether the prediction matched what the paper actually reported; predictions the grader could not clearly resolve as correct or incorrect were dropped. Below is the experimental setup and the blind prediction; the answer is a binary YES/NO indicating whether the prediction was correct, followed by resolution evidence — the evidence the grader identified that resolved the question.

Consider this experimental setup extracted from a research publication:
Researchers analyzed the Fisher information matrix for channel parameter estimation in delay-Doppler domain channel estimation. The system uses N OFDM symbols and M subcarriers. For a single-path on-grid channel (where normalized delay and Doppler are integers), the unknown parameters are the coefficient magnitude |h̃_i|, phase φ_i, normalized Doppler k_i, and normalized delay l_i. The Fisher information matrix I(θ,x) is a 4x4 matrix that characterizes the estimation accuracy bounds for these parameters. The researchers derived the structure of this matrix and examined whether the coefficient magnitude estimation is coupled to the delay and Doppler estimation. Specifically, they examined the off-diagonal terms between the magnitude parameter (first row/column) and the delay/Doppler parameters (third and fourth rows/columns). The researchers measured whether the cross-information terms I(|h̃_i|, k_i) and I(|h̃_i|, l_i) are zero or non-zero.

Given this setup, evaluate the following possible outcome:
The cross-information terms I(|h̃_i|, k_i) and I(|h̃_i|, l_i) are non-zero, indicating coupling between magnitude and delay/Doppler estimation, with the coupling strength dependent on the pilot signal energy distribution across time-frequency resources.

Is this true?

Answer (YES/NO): NO